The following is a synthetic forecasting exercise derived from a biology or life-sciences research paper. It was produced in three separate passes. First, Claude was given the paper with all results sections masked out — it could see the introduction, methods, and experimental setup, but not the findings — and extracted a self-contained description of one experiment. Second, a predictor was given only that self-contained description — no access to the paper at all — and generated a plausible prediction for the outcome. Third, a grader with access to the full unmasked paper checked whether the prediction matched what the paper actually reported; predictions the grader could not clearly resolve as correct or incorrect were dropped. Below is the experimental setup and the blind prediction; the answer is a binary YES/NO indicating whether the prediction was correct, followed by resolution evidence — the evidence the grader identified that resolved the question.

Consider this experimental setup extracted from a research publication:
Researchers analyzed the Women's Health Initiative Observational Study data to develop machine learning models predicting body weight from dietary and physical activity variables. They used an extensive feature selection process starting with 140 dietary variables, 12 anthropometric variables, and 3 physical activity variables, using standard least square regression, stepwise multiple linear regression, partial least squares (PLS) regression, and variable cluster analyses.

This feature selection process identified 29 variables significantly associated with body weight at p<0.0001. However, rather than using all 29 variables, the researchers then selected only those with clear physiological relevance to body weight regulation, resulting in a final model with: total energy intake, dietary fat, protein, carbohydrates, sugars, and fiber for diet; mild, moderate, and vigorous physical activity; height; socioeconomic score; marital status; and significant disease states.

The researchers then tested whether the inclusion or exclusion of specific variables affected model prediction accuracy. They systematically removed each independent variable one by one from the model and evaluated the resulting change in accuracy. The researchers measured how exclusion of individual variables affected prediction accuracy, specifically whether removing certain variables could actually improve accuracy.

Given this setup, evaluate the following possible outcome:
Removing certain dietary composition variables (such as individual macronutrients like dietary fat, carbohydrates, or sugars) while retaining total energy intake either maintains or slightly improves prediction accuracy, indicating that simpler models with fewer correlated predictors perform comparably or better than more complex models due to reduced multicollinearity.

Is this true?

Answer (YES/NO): NO